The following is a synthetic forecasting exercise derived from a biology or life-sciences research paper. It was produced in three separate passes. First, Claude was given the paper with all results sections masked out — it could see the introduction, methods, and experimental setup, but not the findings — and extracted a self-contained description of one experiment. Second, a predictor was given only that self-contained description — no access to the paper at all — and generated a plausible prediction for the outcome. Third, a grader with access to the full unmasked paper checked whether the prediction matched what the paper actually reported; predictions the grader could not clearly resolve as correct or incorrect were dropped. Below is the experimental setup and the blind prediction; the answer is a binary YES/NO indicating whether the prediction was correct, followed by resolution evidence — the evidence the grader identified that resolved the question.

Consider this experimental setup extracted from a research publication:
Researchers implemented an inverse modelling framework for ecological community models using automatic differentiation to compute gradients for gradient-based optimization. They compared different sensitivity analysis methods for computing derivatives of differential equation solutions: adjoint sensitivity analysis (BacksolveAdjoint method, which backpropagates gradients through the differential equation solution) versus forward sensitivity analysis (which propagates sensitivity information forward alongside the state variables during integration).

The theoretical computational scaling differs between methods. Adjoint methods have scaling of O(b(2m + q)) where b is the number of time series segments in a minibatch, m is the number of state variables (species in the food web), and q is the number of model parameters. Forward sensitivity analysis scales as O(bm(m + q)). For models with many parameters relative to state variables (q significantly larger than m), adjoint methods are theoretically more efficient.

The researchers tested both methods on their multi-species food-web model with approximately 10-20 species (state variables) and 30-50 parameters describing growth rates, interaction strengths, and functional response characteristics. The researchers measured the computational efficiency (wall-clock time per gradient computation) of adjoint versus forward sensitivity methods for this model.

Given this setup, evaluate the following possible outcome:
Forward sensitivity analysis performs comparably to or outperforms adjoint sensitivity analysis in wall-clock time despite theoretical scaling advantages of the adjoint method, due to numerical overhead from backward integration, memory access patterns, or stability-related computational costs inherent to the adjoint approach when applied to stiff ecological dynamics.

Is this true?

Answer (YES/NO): NO